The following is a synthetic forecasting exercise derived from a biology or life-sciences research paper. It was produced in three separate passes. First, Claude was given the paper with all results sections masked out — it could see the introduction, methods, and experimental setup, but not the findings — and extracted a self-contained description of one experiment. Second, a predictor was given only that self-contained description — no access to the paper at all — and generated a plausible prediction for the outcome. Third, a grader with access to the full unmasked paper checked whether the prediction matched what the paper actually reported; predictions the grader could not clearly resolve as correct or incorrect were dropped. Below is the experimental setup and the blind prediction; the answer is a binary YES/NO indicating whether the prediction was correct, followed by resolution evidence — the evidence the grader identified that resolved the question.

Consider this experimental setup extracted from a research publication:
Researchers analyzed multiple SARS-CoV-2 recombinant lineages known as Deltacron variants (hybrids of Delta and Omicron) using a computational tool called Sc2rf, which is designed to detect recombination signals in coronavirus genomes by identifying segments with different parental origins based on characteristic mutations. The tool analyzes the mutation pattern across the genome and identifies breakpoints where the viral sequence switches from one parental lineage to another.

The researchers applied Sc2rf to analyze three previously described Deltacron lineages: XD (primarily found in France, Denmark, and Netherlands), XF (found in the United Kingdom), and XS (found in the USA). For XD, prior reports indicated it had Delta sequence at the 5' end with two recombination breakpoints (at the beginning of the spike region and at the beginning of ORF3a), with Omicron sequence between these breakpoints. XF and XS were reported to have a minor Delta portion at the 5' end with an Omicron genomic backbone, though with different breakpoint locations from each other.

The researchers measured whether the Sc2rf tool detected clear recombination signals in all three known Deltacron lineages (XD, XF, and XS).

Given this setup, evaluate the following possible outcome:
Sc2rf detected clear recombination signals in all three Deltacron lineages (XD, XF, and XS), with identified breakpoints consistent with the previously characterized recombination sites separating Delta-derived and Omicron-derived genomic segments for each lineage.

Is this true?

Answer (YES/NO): NO